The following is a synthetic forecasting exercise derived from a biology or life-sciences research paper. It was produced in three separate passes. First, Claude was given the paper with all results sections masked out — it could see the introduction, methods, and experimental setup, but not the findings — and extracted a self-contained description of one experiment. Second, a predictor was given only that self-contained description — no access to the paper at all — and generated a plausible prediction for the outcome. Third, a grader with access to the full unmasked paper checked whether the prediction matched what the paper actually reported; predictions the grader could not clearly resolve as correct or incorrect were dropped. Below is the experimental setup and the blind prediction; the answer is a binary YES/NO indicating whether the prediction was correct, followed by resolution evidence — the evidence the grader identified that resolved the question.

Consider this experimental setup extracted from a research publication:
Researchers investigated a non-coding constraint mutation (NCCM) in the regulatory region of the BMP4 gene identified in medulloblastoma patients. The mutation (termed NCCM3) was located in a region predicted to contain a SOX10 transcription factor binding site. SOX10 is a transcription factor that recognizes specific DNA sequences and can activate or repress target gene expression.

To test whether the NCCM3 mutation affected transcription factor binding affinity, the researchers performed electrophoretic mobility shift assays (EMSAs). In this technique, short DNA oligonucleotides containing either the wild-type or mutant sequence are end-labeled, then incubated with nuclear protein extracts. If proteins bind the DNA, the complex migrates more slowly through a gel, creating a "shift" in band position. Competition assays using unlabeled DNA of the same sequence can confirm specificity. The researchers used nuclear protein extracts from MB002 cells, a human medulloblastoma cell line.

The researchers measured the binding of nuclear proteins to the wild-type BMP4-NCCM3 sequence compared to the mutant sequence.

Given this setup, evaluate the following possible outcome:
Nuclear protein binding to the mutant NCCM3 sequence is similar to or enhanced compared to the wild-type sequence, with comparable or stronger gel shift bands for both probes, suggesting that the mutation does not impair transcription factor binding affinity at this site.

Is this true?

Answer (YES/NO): YES